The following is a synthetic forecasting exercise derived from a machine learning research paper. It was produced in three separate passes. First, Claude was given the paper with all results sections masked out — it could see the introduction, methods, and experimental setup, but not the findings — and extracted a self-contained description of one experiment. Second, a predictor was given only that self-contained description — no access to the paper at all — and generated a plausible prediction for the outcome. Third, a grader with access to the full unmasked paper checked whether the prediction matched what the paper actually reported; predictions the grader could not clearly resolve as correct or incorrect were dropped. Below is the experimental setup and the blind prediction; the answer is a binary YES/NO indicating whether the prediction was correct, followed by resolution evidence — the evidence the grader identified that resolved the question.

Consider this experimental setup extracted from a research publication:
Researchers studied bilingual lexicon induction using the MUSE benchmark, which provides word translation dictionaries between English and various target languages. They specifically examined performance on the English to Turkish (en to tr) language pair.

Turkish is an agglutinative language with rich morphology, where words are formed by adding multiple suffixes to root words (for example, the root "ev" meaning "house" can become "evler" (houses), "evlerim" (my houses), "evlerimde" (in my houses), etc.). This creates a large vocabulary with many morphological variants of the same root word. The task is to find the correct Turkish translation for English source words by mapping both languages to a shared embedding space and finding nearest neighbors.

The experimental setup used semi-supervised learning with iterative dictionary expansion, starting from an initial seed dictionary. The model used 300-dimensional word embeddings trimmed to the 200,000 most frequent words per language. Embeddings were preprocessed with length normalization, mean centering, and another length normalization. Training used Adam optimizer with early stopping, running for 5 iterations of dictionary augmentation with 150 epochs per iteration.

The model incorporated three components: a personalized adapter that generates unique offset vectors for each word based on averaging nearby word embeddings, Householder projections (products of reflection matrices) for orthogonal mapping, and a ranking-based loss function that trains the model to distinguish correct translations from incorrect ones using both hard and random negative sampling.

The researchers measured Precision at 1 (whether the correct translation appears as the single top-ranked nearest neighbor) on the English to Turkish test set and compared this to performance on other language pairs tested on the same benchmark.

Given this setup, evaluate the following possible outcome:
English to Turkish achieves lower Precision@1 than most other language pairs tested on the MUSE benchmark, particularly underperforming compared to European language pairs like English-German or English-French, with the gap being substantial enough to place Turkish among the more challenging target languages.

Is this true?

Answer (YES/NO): NO